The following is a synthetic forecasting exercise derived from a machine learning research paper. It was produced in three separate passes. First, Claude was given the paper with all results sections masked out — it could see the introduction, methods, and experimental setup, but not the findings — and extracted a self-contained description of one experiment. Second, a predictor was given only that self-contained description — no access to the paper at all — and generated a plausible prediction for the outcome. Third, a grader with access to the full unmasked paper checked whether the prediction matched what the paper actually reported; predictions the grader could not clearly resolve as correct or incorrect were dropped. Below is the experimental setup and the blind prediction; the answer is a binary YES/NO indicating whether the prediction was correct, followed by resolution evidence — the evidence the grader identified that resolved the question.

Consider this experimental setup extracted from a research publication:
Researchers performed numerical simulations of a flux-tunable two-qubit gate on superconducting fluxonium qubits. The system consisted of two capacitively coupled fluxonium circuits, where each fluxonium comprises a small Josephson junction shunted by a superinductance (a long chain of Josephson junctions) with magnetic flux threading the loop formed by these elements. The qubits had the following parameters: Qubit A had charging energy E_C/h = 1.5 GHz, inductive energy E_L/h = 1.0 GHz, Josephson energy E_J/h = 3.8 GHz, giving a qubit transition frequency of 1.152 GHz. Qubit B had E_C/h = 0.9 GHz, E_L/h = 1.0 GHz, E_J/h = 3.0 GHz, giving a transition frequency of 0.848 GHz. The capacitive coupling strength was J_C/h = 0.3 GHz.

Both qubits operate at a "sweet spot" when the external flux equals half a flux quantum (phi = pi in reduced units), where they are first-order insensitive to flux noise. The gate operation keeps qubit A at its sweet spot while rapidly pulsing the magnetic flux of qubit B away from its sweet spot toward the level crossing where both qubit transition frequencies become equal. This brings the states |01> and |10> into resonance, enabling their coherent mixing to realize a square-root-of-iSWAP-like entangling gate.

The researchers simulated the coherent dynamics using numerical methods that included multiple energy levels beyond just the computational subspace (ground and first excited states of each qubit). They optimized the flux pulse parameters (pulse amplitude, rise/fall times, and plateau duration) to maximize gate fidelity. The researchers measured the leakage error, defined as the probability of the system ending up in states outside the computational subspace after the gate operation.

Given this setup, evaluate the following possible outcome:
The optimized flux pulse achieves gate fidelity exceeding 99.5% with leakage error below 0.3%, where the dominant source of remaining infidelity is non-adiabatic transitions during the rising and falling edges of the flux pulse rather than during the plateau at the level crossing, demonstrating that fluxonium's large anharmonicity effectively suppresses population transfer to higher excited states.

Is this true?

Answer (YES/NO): NO